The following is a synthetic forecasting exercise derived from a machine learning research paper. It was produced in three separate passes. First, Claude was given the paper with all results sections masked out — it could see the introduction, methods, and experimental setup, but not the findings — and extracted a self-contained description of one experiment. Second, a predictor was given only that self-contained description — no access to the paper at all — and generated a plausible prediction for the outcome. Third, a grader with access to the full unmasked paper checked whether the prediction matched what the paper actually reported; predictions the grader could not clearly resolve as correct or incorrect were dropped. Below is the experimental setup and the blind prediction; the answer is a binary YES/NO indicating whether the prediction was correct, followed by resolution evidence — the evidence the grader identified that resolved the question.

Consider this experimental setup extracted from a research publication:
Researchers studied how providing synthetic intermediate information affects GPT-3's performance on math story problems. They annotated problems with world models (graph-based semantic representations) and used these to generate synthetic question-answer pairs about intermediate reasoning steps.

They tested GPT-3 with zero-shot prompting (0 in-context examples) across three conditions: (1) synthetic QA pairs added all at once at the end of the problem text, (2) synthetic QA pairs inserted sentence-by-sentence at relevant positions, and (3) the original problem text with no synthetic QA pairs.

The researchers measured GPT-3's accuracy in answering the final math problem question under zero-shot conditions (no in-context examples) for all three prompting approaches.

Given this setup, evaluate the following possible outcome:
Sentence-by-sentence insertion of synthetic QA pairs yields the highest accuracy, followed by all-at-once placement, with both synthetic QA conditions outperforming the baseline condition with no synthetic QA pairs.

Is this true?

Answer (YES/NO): YES